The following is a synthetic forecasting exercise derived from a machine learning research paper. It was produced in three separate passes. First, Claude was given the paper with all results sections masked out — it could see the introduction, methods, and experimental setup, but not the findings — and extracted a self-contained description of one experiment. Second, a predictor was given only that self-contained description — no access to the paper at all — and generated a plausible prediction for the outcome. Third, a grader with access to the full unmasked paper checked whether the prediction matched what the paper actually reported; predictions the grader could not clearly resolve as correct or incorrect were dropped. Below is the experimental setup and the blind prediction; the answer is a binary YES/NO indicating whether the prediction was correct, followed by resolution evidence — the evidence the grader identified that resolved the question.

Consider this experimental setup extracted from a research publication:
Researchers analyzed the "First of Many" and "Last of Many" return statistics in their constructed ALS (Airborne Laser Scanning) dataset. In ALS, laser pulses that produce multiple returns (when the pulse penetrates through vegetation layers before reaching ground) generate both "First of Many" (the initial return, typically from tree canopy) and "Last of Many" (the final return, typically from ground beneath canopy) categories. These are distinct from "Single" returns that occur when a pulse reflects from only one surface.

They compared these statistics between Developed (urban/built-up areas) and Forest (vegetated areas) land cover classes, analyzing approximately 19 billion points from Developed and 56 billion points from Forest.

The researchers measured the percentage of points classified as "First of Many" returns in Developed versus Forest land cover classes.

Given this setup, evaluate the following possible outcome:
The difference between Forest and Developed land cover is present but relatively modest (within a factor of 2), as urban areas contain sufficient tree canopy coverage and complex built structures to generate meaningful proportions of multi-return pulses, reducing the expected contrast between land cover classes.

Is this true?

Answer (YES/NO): YES